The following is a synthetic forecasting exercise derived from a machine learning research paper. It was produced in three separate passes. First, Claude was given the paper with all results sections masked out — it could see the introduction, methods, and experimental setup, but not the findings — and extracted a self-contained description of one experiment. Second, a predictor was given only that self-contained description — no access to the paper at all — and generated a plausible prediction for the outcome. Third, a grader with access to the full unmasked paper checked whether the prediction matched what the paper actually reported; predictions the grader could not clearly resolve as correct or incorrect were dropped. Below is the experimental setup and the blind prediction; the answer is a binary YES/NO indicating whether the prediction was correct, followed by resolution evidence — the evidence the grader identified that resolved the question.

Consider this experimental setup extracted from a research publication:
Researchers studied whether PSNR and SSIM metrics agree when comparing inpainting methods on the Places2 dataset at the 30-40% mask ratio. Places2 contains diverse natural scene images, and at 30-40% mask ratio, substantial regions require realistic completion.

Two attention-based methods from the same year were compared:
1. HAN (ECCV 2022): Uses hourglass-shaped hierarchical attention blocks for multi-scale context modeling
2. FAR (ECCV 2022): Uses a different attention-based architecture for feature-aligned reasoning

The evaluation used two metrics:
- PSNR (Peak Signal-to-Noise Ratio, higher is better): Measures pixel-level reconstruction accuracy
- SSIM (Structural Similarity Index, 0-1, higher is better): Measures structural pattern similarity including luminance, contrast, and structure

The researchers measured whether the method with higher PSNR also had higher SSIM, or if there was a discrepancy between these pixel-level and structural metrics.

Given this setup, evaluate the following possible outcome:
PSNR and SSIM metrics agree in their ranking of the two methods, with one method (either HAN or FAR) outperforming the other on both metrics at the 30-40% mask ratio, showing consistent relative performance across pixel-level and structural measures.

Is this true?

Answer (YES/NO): YES